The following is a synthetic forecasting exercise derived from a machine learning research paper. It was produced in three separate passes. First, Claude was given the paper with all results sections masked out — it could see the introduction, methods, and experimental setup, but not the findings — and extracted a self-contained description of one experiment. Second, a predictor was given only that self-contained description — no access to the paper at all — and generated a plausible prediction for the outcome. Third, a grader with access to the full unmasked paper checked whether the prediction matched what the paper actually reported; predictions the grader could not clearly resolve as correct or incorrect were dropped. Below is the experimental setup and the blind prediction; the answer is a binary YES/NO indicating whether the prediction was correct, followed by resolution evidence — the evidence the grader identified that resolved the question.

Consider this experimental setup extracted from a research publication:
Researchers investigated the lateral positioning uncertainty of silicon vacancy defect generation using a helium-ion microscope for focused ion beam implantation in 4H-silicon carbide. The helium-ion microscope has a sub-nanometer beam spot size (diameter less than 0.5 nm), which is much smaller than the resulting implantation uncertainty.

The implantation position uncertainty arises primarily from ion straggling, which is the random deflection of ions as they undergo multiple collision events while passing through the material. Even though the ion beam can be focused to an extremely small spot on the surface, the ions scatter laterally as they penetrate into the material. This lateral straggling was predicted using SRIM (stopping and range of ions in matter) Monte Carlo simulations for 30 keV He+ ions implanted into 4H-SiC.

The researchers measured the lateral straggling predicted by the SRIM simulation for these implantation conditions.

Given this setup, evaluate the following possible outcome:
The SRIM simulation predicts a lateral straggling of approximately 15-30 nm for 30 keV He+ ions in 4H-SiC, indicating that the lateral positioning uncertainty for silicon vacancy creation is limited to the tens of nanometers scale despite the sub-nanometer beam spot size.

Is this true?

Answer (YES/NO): NO